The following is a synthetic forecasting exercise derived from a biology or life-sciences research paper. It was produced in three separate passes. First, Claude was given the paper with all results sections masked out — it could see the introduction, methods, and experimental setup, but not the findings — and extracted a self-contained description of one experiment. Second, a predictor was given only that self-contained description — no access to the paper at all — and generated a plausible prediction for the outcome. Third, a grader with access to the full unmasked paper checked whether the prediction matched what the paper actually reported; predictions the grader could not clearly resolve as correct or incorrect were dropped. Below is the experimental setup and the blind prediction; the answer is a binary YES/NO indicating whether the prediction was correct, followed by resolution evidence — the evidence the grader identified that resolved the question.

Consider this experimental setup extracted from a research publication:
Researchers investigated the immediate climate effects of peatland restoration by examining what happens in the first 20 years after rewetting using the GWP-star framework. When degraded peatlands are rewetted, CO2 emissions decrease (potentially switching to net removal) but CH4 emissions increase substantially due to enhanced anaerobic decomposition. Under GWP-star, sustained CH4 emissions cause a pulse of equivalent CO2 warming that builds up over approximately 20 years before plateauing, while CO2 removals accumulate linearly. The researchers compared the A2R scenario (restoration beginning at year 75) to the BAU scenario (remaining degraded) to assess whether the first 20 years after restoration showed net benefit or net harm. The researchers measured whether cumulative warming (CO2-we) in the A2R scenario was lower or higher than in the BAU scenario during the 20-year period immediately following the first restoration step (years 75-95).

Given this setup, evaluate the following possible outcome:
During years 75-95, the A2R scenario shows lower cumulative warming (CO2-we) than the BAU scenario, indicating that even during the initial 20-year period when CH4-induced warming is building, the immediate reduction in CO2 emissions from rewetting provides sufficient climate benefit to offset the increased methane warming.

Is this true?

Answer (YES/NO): YES